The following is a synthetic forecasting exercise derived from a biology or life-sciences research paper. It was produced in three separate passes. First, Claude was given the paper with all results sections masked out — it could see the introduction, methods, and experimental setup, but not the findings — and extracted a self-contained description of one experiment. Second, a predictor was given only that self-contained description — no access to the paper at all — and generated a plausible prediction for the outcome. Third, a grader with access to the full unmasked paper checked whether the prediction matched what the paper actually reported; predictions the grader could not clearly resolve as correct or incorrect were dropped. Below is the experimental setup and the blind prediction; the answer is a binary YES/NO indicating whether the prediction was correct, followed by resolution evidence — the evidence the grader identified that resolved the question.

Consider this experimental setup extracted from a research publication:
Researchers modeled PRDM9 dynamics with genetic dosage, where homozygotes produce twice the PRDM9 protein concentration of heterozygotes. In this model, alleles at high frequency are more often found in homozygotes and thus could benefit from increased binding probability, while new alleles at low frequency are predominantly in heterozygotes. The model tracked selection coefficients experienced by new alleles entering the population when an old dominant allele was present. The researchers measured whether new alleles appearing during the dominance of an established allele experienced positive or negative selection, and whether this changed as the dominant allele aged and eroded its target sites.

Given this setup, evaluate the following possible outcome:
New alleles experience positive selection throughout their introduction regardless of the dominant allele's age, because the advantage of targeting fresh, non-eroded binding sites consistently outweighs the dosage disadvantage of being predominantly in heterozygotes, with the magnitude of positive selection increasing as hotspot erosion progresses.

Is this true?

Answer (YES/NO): NO